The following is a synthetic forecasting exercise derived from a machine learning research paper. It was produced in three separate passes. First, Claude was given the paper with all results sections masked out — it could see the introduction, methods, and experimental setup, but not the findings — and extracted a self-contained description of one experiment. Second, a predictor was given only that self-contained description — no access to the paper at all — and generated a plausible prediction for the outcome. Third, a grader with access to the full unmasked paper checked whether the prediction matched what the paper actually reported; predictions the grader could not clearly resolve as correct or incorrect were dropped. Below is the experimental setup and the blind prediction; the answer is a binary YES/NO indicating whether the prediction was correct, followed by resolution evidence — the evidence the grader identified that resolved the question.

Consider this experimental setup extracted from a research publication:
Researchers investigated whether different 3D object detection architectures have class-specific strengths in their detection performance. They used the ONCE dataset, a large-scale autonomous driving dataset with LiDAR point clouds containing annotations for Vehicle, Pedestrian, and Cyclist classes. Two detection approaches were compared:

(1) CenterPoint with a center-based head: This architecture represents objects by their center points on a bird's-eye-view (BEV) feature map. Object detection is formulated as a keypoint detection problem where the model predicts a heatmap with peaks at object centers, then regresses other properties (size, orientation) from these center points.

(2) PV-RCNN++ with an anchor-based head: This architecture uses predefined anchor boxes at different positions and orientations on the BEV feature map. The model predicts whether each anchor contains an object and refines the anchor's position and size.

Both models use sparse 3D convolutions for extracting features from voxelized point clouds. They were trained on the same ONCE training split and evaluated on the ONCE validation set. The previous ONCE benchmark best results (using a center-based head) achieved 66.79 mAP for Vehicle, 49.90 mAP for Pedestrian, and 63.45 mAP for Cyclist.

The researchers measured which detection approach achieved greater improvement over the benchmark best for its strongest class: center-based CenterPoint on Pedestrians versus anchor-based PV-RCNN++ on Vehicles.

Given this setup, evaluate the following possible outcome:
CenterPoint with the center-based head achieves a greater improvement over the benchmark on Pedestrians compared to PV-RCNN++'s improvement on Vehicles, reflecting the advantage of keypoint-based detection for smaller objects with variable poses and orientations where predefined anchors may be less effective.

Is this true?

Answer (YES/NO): NO